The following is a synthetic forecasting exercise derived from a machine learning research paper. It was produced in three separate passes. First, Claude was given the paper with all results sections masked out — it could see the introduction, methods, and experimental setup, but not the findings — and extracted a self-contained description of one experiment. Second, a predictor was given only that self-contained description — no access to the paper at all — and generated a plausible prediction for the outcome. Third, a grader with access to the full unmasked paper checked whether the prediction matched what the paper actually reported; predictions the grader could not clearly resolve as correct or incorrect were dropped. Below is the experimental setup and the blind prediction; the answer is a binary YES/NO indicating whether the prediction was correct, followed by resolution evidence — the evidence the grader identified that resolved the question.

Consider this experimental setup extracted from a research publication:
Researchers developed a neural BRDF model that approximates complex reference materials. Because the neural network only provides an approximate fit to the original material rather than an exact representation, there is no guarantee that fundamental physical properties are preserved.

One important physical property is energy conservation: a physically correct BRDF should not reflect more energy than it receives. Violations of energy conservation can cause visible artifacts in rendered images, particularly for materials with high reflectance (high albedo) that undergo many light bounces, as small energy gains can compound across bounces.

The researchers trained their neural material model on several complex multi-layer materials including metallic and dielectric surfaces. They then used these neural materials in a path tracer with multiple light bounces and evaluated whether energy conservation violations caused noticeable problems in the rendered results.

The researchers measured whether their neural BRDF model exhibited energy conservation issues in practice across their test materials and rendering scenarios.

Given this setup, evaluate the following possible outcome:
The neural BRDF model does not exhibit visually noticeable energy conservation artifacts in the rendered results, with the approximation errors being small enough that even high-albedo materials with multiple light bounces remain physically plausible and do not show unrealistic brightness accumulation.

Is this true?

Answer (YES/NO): NO